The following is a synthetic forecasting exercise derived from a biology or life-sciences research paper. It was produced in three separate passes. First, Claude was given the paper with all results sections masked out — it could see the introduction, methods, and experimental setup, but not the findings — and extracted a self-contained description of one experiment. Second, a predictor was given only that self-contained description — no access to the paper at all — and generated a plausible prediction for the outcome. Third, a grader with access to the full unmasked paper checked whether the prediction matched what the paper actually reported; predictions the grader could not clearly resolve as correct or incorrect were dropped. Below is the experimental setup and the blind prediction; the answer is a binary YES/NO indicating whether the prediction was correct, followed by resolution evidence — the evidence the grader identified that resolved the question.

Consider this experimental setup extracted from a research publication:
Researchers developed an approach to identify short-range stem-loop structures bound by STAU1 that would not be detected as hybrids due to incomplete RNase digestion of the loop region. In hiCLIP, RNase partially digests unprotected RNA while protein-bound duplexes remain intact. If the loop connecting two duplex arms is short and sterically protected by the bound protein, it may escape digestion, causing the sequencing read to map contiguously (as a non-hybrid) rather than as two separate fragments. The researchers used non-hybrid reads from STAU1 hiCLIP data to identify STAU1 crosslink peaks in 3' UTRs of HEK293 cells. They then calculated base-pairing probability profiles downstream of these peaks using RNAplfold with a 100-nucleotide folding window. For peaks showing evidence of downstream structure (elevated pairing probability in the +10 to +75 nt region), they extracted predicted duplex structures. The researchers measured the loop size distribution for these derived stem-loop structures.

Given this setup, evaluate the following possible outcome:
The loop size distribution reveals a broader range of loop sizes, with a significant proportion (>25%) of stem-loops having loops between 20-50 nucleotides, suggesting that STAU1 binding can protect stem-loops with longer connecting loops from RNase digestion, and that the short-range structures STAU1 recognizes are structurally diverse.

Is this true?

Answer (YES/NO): NO